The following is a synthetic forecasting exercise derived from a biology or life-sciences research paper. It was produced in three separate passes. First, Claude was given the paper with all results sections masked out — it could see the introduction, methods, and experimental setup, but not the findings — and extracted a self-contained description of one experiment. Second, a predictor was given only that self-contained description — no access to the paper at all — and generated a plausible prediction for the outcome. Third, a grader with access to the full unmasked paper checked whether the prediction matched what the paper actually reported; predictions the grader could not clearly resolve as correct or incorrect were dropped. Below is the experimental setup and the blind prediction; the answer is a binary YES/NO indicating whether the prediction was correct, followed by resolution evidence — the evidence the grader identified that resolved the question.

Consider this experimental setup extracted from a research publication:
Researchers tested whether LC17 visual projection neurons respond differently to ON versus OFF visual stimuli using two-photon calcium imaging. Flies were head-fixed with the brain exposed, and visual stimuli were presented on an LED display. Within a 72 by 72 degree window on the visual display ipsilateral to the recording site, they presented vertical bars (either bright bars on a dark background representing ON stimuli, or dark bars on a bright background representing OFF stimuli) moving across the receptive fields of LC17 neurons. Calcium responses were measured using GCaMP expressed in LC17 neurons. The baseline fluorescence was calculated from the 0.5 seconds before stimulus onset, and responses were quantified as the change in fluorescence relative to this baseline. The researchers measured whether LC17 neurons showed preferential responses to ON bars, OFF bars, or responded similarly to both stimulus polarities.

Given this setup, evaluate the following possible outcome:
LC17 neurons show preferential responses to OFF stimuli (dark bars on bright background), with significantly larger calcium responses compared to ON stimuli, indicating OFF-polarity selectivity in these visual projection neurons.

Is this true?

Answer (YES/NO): NO